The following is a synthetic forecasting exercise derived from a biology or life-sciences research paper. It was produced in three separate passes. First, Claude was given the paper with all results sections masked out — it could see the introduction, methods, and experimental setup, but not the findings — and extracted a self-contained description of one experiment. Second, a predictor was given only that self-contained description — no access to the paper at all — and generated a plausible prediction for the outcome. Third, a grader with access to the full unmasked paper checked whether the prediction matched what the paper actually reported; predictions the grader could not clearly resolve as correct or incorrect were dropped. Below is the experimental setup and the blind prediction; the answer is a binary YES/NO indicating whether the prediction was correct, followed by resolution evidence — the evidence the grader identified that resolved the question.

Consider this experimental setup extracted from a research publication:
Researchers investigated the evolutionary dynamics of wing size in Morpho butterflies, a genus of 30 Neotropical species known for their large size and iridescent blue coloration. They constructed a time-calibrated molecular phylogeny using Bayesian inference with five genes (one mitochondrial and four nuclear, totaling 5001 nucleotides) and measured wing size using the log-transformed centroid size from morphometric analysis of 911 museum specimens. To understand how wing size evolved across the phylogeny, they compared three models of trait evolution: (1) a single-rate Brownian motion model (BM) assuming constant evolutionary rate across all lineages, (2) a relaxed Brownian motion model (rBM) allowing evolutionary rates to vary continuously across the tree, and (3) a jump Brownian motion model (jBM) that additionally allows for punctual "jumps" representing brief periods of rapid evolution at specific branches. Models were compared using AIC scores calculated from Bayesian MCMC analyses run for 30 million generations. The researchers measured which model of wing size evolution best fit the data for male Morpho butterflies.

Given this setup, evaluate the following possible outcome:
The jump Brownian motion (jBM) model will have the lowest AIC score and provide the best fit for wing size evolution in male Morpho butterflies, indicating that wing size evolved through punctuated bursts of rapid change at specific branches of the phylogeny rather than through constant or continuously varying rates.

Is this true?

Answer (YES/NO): YES